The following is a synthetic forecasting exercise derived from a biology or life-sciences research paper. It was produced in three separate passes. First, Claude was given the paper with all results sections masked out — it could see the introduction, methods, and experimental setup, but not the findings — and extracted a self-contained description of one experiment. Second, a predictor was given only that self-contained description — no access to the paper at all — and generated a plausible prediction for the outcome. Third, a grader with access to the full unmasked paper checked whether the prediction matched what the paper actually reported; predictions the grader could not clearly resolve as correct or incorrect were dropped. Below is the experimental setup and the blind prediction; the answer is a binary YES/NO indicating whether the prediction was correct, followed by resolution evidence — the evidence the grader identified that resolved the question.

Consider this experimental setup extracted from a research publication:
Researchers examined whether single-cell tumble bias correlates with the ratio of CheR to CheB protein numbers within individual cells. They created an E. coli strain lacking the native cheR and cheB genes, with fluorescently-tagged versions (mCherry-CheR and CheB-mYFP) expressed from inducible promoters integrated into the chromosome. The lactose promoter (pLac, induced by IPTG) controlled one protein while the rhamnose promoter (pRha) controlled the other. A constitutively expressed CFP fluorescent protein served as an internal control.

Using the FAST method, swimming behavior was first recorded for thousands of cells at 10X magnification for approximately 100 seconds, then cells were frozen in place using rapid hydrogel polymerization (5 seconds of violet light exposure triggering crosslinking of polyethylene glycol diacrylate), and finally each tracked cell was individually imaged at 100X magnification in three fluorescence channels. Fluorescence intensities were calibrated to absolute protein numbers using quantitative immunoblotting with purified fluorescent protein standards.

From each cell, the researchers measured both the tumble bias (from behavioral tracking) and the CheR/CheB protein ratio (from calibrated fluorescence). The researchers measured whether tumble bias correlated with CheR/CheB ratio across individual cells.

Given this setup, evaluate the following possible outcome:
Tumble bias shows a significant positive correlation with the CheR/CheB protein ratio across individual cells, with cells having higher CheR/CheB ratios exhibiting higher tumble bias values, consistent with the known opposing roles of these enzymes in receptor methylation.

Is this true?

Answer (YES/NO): YES